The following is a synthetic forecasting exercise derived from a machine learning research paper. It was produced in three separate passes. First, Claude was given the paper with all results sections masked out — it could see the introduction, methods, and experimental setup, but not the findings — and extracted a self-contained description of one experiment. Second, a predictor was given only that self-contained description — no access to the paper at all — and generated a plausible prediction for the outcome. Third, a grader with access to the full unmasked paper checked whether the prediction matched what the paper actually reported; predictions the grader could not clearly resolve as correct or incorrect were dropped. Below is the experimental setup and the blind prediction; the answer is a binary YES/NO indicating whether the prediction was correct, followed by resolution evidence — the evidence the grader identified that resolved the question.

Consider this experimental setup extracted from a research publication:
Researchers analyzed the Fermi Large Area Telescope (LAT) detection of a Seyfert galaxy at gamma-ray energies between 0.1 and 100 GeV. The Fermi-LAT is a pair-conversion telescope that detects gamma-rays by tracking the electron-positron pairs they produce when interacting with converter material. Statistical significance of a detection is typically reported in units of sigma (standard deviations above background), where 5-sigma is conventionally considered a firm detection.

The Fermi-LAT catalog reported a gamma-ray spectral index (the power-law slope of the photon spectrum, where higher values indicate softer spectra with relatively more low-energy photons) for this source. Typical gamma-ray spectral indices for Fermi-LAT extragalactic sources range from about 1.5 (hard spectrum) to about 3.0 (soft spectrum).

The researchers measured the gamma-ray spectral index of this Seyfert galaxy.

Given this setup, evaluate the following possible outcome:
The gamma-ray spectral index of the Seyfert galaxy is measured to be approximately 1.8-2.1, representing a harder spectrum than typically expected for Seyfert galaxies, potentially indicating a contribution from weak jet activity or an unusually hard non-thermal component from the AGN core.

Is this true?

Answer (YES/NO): NO